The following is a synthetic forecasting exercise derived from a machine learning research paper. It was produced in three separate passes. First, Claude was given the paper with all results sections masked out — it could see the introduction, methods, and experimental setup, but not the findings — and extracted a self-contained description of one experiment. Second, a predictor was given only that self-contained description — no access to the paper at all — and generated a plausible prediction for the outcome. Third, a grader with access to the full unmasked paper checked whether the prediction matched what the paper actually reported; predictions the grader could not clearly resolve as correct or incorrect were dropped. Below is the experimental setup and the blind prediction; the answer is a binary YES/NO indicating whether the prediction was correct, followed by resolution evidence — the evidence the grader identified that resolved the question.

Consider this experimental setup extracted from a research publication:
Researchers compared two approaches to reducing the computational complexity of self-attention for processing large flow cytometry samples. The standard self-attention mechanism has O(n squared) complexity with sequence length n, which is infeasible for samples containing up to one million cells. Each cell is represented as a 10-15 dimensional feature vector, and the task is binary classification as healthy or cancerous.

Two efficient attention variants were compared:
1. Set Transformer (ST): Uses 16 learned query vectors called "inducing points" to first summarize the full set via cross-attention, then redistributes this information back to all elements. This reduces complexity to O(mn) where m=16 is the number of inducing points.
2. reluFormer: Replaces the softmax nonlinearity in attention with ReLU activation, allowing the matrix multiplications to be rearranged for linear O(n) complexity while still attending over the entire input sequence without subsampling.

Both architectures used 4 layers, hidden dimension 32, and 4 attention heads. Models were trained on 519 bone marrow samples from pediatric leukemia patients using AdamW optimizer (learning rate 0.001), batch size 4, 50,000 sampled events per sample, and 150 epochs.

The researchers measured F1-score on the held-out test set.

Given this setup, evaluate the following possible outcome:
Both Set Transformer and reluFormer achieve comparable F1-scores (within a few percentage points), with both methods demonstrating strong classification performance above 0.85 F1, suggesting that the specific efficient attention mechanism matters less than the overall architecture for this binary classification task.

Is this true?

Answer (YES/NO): NO